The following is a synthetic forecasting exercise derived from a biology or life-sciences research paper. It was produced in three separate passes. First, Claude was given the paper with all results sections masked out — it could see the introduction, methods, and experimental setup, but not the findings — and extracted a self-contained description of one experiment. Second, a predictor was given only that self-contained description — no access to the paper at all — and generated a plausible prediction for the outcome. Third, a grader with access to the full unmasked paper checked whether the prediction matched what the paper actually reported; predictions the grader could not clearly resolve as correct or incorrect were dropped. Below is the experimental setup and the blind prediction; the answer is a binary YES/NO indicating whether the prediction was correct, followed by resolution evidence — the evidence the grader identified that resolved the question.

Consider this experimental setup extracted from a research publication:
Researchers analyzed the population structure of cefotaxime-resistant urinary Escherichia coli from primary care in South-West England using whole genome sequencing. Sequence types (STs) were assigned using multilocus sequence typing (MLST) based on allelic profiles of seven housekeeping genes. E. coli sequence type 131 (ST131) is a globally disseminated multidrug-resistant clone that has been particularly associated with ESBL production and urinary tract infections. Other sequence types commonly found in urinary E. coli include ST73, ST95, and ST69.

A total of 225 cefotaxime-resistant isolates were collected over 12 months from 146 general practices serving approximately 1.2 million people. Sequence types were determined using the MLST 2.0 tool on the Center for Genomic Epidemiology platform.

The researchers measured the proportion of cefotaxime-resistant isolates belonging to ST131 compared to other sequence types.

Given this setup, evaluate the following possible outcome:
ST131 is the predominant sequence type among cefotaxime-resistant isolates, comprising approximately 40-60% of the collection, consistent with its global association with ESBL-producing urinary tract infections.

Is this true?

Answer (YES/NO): YES